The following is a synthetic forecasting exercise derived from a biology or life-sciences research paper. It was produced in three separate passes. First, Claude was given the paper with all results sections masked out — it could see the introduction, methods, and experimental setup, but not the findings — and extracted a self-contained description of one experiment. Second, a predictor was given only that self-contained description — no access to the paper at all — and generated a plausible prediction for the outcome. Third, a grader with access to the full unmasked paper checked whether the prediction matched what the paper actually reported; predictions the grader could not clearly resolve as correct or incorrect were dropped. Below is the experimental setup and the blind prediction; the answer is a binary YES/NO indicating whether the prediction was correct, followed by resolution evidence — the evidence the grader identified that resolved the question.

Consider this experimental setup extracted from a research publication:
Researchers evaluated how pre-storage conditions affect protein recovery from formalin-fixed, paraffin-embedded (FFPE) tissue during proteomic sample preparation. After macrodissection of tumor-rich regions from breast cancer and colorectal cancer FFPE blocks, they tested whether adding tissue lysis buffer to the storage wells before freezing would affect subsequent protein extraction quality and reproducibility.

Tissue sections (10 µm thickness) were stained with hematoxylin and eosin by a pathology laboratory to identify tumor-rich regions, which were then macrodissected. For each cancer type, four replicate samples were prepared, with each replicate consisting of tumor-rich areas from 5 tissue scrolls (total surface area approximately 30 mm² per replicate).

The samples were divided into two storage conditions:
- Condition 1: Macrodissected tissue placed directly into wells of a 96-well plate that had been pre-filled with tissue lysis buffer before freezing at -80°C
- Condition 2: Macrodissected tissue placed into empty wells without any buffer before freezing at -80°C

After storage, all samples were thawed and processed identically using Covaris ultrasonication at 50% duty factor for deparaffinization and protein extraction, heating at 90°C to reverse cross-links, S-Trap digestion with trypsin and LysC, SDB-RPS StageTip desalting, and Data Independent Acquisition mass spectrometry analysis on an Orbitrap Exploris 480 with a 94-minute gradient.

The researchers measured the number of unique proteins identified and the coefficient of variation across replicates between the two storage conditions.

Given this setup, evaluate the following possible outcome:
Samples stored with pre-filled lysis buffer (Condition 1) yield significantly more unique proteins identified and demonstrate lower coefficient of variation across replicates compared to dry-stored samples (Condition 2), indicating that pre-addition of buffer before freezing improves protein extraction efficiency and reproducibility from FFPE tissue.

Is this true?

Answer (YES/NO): NO